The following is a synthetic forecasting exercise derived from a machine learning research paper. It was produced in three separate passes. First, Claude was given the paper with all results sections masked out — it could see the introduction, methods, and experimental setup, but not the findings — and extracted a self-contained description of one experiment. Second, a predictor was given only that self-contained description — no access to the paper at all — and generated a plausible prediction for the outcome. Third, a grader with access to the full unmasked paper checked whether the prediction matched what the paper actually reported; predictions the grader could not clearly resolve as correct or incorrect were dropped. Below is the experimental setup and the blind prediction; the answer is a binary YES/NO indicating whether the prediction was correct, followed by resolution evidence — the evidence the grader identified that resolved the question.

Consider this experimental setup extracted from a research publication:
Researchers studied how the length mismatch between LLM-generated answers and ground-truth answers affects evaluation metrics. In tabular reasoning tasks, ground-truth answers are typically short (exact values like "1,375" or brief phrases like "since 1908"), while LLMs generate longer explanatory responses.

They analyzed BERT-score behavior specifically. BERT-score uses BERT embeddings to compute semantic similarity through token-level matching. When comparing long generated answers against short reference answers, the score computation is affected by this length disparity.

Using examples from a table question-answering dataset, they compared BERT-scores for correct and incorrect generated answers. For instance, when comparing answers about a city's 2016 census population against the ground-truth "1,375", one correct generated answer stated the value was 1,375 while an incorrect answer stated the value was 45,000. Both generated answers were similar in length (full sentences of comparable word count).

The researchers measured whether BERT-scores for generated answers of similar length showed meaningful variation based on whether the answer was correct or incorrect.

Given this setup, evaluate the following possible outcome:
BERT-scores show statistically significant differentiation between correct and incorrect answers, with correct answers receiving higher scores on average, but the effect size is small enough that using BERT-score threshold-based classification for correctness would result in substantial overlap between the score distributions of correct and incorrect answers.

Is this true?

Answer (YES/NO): NO